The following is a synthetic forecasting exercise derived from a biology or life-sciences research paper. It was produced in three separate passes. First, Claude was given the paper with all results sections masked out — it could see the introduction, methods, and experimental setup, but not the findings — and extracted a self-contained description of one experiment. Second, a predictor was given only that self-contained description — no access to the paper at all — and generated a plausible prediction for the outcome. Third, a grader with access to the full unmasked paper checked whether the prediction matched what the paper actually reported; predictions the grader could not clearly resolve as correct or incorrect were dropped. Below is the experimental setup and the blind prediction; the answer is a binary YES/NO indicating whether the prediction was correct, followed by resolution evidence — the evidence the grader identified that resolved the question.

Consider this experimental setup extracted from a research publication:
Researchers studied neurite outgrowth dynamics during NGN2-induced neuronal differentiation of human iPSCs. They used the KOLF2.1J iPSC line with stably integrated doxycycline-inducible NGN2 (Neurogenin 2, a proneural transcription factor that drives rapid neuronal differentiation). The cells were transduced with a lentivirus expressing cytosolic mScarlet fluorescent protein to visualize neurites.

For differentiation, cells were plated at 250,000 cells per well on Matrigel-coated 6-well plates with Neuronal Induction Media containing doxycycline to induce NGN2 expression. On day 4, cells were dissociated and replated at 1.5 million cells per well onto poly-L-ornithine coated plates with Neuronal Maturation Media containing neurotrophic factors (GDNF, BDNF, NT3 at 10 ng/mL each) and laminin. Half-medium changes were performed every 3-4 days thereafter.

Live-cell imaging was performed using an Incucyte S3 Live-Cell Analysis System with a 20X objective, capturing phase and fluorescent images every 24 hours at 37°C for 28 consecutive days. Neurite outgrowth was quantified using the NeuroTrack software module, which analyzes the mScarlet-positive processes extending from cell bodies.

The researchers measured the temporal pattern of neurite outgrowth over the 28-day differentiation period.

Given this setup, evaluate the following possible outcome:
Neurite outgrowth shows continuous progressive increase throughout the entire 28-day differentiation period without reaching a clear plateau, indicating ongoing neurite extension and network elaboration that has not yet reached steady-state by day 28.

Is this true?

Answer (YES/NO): NO